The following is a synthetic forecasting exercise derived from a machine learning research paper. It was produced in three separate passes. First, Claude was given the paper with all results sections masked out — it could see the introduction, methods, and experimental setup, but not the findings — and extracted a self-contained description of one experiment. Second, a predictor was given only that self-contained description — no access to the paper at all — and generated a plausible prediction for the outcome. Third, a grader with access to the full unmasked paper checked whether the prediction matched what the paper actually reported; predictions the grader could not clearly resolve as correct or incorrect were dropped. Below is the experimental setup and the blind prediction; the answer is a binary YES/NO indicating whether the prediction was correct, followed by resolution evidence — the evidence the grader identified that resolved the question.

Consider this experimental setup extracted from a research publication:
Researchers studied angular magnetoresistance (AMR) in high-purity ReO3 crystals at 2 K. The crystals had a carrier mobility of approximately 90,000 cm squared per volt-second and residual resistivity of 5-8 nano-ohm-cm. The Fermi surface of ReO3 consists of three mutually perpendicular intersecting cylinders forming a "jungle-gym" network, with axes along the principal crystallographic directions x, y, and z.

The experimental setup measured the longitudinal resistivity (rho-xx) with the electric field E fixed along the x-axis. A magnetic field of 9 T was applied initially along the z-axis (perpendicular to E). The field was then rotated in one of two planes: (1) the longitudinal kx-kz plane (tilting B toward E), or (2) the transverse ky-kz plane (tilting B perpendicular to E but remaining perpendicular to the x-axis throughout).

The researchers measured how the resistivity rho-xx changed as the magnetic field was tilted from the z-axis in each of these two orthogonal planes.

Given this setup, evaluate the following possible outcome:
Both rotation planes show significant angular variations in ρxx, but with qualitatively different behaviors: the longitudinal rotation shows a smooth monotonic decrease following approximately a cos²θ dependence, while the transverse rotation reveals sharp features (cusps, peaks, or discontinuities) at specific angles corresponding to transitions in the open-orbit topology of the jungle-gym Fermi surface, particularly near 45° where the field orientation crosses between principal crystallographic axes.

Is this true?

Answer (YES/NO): NO